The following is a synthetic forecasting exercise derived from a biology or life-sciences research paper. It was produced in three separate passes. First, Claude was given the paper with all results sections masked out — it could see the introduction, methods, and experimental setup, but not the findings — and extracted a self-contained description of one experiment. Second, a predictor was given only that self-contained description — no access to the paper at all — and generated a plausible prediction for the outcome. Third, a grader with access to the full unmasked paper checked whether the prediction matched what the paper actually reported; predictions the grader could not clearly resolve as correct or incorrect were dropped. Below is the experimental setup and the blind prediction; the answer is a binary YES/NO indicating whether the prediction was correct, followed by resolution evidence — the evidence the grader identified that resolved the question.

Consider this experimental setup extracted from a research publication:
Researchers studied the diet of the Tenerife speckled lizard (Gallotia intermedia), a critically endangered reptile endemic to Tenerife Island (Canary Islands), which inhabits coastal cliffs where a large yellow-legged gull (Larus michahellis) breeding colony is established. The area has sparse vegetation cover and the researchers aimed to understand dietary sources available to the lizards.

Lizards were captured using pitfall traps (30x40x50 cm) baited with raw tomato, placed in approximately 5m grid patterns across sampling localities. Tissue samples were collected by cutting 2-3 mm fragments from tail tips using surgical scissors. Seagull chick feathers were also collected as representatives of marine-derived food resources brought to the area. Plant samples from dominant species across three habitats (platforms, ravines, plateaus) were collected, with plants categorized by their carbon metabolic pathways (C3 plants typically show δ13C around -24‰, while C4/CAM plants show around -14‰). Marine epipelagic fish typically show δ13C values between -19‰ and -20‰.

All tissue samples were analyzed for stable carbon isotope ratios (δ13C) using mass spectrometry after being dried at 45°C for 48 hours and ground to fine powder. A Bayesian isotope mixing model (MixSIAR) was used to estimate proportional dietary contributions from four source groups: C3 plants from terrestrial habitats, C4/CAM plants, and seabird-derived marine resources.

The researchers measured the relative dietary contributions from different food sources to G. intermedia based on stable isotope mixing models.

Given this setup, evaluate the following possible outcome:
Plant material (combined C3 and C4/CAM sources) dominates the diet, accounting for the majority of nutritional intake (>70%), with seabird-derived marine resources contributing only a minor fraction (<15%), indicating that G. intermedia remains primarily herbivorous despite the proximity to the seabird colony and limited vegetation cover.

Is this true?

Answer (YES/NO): NO